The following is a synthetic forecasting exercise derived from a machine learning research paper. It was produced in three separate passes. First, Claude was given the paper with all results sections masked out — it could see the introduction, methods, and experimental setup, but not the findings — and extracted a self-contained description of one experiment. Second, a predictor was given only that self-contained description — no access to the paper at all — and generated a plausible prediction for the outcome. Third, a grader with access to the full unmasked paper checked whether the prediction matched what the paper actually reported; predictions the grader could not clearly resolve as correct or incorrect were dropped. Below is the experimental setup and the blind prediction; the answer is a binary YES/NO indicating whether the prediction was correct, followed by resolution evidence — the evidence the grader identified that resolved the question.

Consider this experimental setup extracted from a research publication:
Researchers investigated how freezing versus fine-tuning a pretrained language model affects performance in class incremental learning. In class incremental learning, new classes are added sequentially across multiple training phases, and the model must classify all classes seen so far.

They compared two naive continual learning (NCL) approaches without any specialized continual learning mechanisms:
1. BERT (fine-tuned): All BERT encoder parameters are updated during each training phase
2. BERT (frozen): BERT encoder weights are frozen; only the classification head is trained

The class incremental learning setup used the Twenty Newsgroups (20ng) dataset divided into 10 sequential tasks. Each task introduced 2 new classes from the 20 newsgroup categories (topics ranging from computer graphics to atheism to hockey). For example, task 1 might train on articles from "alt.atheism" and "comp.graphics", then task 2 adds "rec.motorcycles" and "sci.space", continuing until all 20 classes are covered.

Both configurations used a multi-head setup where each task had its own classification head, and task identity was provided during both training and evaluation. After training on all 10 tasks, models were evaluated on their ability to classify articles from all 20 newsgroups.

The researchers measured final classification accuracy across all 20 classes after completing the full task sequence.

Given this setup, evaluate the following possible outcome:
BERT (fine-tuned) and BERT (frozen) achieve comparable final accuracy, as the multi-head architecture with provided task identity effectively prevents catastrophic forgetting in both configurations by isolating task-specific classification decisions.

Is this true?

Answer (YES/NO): NO